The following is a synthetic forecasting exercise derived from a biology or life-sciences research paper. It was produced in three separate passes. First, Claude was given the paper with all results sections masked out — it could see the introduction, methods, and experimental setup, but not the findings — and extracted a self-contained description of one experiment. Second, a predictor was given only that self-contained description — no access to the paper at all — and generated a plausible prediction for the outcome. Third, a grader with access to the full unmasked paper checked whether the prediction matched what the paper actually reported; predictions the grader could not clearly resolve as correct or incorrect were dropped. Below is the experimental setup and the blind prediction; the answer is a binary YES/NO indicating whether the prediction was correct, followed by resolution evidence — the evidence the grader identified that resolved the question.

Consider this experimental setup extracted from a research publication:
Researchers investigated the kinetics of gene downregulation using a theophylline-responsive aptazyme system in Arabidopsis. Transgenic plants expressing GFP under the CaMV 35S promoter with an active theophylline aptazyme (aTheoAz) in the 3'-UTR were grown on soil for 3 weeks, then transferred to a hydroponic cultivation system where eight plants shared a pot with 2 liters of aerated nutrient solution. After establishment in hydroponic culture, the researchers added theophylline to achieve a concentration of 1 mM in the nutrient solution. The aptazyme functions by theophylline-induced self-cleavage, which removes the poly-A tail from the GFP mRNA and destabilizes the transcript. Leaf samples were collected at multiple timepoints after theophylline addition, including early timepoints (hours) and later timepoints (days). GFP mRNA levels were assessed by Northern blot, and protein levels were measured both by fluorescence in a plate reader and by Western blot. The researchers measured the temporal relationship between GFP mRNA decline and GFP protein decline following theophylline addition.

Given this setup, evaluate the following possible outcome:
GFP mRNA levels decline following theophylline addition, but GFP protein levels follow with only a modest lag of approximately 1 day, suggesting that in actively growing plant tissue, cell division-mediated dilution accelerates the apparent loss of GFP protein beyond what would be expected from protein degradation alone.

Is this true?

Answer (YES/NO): NO